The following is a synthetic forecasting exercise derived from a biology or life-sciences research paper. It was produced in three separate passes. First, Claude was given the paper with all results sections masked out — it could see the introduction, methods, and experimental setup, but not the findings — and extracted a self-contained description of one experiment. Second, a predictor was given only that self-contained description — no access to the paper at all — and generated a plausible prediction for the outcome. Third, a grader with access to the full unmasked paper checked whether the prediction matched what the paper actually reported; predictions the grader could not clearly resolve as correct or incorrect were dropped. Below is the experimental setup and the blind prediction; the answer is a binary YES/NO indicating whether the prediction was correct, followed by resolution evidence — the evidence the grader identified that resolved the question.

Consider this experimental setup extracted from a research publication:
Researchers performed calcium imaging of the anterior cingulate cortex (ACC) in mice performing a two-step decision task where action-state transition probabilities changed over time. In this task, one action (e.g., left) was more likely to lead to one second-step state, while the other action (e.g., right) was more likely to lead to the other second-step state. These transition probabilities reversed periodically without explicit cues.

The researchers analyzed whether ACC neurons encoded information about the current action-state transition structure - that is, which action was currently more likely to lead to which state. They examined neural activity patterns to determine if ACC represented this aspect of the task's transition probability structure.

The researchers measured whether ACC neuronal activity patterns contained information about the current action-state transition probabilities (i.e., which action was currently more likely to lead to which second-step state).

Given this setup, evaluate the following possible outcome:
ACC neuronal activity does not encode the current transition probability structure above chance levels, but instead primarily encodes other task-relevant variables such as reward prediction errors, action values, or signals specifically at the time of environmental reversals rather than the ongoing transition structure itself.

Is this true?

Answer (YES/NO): NO